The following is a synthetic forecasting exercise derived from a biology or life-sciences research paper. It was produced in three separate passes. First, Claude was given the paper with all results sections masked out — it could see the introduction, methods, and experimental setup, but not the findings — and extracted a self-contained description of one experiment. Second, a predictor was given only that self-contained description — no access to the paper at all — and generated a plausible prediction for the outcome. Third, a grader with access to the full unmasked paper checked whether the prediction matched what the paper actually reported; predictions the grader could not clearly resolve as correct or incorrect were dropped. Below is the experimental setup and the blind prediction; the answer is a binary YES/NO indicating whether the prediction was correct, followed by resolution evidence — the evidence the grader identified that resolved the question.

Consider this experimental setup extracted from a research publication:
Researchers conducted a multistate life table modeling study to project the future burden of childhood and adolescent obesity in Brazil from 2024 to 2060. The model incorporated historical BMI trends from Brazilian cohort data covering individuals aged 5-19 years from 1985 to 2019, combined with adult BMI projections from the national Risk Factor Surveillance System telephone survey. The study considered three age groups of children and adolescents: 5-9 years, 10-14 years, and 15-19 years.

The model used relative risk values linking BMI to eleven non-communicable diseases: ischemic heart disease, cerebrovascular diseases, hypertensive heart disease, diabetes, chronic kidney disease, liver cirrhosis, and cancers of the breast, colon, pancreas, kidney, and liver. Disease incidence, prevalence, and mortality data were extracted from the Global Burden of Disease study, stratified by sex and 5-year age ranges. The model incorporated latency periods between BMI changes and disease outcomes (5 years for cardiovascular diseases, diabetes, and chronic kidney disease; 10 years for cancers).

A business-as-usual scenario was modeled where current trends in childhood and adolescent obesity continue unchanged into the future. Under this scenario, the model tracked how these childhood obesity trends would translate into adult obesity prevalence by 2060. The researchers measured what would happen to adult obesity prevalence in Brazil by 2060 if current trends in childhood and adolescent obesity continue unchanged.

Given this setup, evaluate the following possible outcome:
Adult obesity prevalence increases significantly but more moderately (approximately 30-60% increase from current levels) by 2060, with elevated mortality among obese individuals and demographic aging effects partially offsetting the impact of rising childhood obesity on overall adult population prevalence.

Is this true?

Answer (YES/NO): NO